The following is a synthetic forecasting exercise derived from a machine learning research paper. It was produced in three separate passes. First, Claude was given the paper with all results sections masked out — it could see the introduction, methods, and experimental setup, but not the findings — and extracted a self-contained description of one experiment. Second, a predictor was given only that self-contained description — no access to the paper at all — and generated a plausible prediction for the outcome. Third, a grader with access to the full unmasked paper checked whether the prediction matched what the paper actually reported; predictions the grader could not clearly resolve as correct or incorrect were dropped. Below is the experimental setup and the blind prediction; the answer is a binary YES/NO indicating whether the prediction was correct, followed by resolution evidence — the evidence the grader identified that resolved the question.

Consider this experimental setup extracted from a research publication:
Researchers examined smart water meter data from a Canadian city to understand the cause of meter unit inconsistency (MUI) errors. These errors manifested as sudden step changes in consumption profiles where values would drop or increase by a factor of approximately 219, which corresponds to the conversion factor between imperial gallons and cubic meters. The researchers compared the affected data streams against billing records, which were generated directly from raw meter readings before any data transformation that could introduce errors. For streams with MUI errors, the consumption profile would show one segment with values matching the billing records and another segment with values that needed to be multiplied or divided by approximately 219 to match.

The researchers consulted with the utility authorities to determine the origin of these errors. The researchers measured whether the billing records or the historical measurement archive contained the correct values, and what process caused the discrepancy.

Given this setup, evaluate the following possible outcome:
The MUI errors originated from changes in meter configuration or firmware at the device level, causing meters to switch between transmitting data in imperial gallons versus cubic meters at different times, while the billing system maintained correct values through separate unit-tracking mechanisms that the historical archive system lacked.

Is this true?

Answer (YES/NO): NO